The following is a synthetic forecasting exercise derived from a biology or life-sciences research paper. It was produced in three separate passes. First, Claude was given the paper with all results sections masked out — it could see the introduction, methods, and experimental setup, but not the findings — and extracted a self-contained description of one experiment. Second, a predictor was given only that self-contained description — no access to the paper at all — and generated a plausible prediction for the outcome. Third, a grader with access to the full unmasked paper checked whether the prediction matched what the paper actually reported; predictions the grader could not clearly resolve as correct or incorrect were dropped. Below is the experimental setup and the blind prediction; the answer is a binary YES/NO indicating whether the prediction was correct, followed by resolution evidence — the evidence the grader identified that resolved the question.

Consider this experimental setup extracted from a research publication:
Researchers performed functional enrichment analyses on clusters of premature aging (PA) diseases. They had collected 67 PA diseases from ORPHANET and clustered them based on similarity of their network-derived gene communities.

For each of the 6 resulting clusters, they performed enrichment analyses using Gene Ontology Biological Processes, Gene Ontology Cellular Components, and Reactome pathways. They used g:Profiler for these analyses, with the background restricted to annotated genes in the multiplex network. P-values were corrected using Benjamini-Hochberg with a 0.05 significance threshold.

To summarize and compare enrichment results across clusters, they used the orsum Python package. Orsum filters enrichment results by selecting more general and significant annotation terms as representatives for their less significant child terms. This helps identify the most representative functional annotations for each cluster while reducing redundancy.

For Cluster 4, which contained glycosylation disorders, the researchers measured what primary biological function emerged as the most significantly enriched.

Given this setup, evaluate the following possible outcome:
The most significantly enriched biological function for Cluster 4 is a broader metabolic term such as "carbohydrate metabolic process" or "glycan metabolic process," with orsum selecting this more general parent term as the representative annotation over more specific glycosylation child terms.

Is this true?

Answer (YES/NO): NO